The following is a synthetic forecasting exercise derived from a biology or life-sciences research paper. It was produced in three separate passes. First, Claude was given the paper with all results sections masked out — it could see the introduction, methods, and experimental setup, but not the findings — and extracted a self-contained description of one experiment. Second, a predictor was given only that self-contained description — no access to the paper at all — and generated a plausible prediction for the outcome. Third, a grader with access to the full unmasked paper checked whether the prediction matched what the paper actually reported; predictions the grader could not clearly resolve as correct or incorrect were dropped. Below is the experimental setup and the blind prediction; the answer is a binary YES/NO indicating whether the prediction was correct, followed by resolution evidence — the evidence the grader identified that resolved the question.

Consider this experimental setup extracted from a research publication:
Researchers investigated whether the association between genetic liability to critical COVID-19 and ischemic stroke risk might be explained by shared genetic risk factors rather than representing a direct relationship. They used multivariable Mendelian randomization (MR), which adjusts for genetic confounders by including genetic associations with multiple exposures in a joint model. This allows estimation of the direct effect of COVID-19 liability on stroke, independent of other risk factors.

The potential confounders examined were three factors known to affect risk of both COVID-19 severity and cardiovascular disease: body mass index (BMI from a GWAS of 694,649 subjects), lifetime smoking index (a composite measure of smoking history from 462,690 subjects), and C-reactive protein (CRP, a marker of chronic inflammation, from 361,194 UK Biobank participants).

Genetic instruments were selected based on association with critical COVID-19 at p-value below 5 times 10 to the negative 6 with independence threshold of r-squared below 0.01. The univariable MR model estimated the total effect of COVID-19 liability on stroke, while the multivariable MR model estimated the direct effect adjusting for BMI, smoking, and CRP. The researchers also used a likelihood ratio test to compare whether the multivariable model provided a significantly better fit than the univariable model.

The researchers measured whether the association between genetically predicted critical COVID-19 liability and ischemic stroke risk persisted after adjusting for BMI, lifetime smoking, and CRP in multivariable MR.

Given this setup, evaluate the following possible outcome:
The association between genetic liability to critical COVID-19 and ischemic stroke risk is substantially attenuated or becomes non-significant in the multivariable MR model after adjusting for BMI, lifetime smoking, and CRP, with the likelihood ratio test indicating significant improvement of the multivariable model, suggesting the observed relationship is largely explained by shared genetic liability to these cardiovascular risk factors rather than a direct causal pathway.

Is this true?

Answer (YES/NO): NO